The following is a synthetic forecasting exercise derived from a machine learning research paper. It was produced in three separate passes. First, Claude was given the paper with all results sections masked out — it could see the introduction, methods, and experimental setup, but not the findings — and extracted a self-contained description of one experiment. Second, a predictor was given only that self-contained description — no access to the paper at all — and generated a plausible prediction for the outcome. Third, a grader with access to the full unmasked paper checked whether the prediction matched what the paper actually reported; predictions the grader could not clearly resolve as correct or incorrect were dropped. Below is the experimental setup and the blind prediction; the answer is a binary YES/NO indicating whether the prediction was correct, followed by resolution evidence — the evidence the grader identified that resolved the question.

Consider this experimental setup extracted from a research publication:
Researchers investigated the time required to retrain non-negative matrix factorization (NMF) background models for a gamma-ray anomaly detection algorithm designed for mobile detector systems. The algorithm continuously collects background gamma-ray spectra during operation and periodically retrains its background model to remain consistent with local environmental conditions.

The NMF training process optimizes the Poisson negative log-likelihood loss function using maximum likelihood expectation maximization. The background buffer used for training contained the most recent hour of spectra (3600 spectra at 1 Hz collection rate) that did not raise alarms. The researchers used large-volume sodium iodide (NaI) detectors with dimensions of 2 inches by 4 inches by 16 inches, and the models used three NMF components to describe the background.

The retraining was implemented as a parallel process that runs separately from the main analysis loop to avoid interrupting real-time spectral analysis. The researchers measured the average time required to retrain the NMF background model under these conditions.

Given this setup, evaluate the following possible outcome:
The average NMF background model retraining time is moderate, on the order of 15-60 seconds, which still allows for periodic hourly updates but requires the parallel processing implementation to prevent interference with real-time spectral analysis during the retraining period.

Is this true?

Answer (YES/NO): YES